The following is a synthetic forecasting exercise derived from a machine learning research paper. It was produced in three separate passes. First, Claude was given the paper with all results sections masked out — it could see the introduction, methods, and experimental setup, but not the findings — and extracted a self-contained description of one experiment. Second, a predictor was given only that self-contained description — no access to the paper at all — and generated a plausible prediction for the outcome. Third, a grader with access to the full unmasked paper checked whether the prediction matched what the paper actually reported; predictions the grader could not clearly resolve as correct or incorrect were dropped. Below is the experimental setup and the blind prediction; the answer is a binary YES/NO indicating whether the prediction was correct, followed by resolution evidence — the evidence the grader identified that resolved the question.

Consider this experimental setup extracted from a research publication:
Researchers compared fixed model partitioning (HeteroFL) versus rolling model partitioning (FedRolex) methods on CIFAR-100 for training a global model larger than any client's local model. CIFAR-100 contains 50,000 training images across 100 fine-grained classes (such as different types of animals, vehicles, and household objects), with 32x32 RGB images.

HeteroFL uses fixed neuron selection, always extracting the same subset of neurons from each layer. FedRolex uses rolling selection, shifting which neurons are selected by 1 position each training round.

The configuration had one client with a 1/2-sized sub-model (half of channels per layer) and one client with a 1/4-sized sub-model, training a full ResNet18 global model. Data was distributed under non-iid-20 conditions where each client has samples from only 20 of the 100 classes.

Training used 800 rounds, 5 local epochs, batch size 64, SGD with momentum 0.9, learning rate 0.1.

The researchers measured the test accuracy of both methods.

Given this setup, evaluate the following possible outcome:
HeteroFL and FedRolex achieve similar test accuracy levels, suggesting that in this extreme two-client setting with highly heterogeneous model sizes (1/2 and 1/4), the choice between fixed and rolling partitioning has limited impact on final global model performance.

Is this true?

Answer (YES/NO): NO